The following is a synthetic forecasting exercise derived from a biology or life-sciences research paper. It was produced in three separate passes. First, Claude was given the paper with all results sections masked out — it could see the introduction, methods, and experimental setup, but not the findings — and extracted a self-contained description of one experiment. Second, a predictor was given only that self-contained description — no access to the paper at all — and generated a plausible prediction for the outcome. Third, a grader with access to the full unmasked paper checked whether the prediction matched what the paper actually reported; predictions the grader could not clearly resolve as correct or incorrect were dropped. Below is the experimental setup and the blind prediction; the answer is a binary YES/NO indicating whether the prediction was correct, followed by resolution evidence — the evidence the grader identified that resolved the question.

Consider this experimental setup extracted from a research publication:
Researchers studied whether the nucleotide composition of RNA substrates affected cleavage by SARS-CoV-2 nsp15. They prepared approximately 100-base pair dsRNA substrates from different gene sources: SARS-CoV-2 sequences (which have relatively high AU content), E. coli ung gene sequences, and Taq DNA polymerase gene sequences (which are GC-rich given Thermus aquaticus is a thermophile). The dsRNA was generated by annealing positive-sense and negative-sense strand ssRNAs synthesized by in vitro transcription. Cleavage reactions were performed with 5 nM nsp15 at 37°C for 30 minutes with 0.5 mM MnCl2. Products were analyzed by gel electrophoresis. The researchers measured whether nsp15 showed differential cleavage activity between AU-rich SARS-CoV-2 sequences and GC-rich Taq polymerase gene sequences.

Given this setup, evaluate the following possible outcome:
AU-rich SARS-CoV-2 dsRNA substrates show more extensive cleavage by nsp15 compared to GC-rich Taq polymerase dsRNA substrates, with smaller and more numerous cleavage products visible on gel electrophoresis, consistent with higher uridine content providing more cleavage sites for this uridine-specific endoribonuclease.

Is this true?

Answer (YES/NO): YES